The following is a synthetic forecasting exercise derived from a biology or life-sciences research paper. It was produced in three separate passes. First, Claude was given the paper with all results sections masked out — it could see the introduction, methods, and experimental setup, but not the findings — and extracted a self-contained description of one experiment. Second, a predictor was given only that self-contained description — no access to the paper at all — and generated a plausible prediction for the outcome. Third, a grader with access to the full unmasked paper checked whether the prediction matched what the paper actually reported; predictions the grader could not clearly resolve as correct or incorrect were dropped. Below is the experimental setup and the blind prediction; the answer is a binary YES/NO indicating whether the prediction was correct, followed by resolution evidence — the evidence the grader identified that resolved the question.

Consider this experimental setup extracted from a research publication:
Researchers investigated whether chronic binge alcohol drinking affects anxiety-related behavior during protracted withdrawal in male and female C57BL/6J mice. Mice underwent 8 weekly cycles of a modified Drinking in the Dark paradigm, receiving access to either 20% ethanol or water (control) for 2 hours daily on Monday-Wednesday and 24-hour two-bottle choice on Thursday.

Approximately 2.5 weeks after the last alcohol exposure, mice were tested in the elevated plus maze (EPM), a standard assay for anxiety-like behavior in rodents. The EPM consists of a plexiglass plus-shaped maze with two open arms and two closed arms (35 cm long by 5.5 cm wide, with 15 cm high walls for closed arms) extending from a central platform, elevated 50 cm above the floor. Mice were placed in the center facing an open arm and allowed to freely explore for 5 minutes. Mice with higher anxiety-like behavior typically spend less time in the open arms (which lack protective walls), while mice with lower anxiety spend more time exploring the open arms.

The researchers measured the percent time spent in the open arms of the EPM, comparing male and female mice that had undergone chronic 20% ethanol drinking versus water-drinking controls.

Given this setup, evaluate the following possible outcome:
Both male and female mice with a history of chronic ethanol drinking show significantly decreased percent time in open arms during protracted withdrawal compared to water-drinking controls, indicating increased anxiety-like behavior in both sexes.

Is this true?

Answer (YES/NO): NO